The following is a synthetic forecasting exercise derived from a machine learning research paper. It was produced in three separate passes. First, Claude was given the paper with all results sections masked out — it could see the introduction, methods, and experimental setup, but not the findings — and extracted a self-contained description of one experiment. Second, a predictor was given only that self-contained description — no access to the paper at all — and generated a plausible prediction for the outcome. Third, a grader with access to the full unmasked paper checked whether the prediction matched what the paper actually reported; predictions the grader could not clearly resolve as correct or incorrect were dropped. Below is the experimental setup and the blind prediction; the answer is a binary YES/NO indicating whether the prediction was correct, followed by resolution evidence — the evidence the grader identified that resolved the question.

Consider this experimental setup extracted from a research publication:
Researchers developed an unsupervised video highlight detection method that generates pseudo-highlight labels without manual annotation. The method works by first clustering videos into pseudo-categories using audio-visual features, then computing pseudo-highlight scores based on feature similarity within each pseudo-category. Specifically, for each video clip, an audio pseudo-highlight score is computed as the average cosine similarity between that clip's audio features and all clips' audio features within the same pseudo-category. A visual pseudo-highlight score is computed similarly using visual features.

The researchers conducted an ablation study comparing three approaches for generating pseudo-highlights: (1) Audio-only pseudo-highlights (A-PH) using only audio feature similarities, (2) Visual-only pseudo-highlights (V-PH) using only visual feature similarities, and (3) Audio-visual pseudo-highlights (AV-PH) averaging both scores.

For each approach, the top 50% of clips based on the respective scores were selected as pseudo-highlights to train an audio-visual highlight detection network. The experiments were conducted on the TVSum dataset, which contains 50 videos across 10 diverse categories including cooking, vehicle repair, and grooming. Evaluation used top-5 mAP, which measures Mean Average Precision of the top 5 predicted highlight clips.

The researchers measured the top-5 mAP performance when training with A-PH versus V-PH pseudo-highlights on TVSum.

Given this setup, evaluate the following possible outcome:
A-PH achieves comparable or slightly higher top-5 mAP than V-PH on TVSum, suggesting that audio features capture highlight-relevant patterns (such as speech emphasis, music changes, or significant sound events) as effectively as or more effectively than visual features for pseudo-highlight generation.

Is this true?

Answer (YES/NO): YES